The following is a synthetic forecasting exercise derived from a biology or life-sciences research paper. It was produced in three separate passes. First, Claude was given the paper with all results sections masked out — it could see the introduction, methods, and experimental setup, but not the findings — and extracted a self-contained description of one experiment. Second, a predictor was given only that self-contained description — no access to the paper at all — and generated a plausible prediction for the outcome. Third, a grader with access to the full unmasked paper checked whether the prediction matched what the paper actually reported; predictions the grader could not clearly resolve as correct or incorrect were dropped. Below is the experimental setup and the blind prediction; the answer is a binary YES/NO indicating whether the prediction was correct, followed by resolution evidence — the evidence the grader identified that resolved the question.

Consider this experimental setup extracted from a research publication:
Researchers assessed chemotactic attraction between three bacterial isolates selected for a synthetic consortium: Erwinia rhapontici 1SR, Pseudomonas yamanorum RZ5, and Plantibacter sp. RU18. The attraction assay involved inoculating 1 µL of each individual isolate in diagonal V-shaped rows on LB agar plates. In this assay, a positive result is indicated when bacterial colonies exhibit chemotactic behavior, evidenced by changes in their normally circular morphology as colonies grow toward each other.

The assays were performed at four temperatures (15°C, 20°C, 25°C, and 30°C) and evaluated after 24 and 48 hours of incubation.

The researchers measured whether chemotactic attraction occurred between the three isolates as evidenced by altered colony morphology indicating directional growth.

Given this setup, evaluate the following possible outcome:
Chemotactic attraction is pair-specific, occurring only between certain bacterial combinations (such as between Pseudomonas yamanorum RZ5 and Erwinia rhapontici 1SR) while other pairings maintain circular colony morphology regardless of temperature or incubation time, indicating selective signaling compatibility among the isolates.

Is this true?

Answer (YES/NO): NO